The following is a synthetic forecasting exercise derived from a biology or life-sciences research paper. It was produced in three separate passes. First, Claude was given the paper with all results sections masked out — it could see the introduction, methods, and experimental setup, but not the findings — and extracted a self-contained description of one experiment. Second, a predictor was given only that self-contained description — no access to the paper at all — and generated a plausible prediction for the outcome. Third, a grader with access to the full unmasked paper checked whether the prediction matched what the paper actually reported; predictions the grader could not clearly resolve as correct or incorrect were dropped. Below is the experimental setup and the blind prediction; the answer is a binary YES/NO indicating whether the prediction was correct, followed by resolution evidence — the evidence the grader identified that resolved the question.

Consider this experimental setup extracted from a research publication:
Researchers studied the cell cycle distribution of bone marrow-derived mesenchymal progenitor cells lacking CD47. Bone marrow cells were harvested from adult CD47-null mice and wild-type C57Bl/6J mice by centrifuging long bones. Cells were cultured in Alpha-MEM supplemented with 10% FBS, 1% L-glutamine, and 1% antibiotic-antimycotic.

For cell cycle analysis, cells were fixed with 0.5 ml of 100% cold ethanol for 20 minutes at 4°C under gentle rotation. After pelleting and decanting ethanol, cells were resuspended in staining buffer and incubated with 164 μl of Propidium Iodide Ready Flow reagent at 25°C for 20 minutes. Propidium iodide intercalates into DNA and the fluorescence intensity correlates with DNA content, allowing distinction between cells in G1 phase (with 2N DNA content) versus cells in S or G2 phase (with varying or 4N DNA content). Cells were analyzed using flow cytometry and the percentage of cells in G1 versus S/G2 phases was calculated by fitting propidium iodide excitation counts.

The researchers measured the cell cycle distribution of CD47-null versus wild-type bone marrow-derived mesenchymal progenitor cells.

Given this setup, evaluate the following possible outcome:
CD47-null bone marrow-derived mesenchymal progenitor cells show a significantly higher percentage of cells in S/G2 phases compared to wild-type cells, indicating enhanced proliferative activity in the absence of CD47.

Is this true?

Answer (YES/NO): NO